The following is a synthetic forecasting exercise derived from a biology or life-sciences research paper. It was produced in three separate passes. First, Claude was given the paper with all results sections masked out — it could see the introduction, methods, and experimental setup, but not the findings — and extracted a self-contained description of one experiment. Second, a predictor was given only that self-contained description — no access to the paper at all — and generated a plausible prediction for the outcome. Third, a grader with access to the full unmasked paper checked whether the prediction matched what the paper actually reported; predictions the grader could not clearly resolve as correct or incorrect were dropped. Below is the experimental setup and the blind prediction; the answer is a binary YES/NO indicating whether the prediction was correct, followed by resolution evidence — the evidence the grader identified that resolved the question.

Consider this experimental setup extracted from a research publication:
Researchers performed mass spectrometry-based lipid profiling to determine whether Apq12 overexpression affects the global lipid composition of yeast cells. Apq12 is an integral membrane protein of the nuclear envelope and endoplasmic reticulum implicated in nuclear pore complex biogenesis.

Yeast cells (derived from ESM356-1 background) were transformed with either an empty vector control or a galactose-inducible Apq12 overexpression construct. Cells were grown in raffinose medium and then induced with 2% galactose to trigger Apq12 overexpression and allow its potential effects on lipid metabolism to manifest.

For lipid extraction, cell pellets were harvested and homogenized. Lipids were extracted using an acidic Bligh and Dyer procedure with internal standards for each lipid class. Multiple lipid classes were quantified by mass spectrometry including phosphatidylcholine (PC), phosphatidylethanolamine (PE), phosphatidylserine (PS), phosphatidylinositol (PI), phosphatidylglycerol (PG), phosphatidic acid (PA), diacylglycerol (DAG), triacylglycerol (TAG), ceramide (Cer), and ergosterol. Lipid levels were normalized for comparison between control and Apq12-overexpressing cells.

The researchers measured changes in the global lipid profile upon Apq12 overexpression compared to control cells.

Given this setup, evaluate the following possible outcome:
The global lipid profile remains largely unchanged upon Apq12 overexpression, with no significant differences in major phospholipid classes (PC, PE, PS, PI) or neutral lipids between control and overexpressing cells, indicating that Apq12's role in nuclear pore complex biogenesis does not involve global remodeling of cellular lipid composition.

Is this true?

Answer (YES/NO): NO